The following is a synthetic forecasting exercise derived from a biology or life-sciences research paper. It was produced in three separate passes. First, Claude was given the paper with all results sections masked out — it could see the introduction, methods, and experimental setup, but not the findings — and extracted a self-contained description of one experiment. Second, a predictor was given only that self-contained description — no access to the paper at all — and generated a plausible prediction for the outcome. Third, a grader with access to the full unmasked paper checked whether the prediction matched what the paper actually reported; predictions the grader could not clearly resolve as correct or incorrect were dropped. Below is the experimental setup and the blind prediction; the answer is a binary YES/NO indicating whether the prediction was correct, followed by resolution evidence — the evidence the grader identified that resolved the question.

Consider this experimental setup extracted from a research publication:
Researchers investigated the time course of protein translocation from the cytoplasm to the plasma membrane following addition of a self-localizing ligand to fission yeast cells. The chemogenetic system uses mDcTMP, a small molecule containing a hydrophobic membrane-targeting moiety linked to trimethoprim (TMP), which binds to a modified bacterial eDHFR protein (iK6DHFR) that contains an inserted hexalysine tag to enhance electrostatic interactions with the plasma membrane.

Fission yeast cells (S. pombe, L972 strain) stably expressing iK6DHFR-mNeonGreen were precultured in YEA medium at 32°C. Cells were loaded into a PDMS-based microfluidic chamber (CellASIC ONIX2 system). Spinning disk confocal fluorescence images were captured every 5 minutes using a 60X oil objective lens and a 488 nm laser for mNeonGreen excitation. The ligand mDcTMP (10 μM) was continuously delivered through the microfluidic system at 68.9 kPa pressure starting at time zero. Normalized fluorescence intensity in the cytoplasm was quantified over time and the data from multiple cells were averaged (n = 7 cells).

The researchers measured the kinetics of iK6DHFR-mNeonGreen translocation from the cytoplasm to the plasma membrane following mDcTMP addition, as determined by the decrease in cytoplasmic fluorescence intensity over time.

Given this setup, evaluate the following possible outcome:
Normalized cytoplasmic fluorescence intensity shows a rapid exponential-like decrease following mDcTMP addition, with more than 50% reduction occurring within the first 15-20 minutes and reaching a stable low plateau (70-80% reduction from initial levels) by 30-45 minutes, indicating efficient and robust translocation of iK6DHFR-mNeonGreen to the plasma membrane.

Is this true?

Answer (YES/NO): NO